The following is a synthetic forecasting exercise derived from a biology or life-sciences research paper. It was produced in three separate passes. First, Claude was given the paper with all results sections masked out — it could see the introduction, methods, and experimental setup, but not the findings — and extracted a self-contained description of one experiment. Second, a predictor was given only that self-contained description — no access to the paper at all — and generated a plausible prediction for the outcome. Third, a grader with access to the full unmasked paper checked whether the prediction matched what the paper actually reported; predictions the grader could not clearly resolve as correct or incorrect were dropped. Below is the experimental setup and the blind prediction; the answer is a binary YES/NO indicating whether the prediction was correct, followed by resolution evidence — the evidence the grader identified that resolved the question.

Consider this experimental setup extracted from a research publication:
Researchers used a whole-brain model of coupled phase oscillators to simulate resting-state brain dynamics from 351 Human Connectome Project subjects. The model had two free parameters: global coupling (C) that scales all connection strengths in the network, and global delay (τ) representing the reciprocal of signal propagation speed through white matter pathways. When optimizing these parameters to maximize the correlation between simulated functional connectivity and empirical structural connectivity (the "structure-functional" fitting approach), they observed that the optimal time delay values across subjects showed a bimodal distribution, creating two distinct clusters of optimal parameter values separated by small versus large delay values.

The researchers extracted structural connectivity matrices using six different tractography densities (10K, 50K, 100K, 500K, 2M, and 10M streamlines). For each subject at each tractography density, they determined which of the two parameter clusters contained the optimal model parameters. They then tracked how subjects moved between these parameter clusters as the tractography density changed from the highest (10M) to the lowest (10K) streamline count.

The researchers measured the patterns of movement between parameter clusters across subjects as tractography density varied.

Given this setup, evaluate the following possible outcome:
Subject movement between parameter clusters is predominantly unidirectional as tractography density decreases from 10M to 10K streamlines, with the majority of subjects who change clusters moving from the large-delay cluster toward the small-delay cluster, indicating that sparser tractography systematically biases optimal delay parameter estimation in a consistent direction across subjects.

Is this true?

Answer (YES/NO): NO